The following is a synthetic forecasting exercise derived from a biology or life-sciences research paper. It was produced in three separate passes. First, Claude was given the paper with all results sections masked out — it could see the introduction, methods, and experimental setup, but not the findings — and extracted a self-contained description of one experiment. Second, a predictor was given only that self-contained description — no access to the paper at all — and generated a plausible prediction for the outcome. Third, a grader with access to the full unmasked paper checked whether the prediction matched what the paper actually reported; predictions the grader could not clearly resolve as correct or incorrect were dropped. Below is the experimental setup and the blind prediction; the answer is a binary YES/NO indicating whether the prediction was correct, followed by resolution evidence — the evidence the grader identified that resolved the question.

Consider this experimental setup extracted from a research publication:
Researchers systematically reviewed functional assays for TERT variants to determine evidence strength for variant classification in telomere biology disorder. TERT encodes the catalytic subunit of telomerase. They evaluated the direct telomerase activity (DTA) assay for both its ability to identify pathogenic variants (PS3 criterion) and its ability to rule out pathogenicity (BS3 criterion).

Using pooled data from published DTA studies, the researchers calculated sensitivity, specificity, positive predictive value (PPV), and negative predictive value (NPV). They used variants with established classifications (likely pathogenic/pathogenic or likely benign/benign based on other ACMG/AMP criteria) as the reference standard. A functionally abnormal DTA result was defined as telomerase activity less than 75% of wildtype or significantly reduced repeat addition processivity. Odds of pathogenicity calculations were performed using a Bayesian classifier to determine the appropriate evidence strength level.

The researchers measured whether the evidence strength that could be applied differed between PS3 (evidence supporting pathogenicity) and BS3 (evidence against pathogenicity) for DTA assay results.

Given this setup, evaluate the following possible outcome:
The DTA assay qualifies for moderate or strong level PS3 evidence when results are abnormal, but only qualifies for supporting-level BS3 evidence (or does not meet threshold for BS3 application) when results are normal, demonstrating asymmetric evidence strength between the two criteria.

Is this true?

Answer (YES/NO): NO